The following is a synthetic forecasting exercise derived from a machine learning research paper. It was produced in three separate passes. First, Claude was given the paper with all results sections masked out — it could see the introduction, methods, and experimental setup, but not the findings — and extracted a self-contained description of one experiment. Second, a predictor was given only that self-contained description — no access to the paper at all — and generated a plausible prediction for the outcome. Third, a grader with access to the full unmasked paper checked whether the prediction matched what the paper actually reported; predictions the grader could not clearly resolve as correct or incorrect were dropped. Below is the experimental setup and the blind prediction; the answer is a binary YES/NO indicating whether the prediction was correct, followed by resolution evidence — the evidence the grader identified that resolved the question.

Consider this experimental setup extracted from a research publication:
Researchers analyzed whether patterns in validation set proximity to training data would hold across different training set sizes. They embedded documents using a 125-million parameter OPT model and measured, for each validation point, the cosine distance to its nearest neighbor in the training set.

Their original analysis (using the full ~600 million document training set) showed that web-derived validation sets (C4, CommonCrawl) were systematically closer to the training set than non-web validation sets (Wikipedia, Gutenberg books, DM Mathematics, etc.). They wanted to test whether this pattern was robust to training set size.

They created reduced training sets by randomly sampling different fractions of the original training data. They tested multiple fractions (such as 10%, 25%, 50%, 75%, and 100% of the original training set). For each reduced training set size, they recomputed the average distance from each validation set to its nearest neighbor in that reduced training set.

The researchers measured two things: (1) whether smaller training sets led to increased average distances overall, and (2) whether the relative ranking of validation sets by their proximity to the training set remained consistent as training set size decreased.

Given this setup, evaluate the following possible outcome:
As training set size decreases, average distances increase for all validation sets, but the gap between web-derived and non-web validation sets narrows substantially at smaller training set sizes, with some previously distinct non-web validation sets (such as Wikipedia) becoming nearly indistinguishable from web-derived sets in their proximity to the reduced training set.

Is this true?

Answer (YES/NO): NO